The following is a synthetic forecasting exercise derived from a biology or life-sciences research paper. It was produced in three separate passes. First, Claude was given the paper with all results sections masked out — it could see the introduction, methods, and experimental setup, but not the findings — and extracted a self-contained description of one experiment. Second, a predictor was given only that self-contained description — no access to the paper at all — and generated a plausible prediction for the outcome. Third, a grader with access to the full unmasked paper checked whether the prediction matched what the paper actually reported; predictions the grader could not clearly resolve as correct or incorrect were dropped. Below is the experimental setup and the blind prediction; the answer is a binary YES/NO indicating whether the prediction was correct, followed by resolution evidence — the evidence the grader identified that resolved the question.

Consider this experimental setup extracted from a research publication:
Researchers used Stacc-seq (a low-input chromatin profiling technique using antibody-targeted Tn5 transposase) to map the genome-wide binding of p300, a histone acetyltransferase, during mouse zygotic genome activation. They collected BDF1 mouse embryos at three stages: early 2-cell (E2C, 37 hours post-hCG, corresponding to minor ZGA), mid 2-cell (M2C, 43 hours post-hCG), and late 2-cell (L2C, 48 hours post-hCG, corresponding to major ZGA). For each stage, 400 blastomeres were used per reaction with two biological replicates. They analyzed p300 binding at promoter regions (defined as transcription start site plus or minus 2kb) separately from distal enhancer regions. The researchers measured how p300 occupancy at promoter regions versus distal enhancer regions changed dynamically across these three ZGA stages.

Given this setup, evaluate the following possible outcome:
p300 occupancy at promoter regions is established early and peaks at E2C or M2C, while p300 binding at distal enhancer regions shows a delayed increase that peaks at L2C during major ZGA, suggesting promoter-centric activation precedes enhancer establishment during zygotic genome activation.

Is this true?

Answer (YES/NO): YES